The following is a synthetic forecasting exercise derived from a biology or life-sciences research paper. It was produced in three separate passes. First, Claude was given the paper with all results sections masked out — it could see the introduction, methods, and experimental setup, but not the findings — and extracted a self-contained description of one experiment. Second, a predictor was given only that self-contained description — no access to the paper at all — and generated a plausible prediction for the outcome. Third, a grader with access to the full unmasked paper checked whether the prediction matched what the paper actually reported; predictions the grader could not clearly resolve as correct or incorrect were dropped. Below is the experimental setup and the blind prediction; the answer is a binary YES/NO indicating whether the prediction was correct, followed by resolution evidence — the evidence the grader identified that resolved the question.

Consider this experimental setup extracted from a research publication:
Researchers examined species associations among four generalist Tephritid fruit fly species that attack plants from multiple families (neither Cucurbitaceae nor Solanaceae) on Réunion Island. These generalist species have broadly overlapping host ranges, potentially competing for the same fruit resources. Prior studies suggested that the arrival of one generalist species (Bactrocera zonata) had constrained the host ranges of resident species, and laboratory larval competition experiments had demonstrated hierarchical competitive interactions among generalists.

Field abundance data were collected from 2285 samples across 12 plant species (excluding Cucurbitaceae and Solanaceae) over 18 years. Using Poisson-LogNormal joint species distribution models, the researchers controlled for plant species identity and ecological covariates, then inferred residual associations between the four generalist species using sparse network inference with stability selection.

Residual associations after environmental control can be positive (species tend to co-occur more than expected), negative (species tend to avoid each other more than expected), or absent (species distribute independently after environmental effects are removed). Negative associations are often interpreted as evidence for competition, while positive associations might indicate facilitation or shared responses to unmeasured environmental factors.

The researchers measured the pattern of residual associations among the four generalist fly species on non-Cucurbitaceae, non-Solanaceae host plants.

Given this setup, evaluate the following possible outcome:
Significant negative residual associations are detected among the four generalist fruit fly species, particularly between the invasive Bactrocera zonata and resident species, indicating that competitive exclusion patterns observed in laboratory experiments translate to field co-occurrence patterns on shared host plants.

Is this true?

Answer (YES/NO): NO